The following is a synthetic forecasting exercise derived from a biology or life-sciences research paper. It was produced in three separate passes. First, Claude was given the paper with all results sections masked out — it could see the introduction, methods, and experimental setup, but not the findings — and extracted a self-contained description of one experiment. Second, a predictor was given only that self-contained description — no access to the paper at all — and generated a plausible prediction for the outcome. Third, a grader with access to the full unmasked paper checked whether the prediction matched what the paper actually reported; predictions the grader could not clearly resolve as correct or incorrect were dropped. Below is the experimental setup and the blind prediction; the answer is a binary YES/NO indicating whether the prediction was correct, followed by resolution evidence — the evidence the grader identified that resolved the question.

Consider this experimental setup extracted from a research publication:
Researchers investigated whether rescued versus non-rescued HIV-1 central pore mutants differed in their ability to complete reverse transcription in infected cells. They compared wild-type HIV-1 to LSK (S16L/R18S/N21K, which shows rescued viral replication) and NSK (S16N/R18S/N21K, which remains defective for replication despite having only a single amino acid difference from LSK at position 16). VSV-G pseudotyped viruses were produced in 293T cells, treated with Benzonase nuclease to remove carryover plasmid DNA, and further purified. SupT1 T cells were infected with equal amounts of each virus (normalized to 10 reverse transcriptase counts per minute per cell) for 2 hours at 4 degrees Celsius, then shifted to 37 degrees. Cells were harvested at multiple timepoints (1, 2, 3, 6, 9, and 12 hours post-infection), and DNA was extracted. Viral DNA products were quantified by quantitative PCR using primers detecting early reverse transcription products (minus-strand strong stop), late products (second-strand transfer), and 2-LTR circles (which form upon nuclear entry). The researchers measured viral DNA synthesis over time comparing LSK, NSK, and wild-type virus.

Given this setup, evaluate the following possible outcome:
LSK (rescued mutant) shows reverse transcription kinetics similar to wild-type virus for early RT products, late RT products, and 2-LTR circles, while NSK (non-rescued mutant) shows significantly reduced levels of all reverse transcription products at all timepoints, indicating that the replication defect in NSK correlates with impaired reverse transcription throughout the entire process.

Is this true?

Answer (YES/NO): YES